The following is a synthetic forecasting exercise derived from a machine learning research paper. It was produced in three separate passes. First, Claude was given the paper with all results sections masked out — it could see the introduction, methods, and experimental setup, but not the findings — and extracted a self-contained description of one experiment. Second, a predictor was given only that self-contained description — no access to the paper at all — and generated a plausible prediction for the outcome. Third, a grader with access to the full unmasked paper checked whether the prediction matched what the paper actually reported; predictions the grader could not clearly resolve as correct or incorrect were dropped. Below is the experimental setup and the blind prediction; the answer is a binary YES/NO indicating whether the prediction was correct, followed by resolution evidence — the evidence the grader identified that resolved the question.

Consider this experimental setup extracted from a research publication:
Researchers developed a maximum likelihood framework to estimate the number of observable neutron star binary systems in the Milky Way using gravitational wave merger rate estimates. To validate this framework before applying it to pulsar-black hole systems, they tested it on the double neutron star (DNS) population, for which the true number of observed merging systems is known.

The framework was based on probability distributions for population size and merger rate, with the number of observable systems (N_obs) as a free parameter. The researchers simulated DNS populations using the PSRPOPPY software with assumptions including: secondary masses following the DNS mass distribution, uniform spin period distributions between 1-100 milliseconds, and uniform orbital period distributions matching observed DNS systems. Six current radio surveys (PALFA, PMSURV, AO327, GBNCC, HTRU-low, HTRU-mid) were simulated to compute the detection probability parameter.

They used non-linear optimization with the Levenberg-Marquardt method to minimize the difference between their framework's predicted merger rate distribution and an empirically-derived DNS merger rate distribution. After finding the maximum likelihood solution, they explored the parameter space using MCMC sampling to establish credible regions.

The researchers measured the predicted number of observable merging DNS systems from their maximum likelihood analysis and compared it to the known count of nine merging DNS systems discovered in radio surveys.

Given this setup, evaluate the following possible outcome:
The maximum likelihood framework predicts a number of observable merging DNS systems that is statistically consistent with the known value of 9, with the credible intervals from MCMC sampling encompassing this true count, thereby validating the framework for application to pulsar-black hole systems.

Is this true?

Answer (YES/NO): YES